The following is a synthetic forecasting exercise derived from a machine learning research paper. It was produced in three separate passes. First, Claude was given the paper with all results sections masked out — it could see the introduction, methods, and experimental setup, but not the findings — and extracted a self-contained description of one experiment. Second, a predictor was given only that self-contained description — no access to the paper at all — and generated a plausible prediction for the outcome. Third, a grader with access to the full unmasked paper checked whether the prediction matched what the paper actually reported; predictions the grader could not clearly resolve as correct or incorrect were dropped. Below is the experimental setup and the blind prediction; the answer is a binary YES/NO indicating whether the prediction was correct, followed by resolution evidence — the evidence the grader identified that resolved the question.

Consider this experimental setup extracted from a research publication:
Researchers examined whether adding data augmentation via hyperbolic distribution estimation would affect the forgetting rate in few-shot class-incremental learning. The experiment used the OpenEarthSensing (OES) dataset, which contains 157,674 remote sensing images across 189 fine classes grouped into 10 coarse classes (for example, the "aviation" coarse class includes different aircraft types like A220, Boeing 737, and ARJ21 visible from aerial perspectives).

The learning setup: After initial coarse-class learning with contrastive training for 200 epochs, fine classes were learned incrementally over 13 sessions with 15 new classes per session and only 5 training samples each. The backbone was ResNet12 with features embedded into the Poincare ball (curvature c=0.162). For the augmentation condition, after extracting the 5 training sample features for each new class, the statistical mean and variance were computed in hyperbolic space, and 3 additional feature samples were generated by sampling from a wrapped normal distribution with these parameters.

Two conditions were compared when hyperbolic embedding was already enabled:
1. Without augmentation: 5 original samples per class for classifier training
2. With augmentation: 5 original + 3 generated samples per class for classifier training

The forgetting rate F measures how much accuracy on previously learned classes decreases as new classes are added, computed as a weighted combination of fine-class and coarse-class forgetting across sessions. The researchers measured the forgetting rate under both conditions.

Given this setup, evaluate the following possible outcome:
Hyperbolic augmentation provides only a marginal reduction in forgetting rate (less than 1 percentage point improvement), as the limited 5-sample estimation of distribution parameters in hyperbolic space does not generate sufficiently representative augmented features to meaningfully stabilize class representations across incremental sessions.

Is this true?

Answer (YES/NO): YES